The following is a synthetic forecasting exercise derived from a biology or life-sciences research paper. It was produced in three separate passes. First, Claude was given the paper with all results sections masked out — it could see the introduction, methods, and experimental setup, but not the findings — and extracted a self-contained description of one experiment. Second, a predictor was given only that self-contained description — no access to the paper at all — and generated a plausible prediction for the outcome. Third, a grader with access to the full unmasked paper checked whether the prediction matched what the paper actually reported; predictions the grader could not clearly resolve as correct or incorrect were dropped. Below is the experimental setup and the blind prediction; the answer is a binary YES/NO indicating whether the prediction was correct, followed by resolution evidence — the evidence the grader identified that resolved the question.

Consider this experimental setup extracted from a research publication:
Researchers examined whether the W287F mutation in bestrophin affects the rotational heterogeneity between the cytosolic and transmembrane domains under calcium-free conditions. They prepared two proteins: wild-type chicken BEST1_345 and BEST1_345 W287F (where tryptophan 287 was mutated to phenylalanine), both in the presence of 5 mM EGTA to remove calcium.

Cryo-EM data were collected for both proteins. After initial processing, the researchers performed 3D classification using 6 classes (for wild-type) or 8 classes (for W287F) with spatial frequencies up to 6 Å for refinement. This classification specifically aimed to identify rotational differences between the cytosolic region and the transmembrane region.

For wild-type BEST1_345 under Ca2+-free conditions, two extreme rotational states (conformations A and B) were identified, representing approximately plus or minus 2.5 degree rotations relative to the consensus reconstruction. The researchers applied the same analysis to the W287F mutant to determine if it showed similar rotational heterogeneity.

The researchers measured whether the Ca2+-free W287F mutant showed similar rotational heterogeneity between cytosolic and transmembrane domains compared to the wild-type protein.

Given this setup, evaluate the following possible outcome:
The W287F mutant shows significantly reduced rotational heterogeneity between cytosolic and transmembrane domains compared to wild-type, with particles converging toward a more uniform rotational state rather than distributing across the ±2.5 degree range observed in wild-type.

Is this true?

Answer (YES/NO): NO